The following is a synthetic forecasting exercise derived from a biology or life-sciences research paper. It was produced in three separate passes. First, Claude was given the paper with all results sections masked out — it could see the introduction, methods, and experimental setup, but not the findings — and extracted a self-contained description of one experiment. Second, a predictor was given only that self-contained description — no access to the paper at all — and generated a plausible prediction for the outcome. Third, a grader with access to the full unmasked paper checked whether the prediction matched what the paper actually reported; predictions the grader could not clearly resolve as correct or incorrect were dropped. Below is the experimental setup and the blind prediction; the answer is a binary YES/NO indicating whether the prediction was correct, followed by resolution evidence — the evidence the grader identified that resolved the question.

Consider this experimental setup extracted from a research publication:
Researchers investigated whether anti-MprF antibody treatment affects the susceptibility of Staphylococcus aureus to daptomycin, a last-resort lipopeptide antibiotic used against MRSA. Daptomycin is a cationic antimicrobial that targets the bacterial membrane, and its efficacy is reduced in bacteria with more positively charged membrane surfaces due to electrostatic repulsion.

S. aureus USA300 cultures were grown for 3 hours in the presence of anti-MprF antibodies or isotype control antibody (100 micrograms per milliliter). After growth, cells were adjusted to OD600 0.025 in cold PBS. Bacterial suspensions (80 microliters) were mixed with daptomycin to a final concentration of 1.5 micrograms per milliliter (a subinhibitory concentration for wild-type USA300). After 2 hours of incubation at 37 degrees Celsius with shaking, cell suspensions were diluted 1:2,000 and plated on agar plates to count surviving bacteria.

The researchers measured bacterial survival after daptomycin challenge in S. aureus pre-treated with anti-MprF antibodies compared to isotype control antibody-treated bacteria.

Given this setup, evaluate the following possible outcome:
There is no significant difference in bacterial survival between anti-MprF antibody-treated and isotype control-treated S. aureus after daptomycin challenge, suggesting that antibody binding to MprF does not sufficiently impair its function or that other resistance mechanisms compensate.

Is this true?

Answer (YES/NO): NO